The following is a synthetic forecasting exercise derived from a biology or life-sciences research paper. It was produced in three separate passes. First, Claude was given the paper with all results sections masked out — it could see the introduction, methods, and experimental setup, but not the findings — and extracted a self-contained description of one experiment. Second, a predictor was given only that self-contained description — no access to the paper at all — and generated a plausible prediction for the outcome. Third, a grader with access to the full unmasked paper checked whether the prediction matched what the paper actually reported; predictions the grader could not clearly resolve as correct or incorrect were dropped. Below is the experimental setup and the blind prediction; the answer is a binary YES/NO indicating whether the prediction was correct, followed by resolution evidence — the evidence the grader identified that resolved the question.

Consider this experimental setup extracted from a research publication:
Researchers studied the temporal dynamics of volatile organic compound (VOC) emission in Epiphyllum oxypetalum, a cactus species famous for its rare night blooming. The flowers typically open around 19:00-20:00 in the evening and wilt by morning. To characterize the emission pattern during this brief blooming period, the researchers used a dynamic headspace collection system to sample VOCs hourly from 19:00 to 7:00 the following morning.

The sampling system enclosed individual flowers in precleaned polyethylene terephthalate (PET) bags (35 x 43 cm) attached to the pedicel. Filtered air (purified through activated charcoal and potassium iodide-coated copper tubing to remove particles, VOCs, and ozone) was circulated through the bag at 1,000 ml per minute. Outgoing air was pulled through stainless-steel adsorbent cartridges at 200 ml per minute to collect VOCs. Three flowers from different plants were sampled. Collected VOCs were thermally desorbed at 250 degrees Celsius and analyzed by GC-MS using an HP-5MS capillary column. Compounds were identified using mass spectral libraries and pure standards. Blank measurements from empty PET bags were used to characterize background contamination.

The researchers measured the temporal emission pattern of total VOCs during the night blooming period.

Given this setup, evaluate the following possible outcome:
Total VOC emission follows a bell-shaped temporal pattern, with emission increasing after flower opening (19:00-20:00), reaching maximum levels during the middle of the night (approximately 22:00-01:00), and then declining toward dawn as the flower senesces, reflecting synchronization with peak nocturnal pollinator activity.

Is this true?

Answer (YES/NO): NO